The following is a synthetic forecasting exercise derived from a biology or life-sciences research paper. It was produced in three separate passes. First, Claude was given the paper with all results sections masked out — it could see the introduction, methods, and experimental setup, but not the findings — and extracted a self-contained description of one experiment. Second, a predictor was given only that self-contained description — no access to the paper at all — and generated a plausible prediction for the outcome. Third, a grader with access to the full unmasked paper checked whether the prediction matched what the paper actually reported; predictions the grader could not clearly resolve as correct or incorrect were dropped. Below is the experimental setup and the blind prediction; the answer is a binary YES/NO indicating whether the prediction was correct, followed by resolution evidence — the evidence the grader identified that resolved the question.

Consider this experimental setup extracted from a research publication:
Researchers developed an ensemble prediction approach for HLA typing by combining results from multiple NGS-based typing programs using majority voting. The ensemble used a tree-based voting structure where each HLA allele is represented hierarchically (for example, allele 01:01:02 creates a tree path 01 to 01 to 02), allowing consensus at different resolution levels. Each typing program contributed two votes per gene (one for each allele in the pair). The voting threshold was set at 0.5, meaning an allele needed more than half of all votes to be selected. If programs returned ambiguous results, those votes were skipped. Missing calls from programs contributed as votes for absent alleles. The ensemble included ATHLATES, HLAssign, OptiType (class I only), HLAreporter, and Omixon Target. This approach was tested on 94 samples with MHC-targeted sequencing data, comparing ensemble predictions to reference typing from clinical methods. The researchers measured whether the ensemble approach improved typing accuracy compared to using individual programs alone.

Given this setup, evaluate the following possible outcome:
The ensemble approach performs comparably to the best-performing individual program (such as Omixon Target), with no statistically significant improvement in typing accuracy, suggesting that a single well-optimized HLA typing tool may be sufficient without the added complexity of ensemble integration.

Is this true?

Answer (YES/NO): NO